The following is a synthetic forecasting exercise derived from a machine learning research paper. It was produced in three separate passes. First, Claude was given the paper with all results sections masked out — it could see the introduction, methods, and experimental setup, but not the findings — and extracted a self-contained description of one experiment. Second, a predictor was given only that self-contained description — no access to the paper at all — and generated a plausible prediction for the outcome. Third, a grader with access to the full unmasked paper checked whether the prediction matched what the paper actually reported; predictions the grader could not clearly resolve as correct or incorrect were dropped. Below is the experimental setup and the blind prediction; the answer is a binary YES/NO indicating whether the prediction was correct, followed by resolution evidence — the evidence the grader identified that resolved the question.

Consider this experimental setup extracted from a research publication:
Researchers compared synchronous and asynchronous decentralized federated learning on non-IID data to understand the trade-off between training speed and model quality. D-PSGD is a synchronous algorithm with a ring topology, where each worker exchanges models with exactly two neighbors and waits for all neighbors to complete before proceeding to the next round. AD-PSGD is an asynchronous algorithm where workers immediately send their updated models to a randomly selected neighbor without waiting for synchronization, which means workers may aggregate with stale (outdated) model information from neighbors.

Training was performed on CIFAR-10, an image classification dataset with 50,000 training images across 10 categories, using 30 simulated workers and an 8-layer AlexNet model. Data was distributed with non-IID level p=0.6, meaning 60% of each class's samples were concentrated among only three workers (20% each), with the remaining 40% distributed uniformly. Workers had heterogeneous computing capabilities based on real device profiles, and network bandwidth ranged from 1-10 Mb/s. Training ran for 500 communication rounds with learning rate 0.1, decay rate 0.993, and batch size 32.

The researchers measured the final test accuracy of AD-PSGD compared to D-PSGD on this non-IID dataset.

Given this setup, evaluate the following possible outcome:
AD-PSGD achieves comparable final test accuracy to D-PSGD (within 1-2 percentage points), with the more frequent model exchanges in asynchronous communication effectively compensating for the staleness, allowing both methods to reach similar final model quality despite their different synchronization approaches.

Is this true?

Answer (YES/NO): YES